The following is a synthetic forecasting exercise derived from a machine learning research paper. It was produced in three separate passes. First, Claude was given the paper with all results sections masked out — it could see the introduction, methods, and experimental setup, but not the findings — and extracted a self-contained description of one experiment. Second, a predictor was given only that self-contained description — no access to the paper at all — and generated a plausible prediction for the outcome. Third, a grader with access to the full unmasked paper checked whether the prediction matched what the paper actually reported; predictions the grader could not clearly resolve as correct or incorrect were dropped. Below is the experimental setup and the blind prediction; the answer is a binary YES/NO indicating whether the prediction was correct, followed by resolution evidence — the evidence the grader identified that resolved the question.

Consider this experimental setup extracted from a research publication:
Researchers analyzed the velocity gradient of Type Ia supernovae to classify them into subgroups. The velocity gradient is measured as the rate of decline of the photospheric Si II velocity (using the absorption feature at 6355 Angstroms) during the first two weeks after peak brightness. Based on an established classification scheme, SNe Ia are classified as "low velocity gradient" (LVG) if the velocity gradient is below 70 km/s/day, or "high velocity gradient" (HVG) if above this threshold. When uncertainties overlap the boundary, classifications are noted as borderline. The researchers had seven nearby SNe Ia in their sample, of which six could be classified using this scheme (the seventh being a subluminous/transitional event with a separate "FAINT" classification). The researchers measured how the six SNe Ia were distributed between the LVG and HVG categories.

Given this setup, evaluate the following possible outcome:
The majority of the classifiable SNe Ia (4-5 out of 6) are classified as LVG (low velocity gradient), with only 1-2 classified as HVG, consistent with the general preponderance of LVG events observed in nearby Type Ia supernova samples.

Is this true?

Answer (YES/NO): YES